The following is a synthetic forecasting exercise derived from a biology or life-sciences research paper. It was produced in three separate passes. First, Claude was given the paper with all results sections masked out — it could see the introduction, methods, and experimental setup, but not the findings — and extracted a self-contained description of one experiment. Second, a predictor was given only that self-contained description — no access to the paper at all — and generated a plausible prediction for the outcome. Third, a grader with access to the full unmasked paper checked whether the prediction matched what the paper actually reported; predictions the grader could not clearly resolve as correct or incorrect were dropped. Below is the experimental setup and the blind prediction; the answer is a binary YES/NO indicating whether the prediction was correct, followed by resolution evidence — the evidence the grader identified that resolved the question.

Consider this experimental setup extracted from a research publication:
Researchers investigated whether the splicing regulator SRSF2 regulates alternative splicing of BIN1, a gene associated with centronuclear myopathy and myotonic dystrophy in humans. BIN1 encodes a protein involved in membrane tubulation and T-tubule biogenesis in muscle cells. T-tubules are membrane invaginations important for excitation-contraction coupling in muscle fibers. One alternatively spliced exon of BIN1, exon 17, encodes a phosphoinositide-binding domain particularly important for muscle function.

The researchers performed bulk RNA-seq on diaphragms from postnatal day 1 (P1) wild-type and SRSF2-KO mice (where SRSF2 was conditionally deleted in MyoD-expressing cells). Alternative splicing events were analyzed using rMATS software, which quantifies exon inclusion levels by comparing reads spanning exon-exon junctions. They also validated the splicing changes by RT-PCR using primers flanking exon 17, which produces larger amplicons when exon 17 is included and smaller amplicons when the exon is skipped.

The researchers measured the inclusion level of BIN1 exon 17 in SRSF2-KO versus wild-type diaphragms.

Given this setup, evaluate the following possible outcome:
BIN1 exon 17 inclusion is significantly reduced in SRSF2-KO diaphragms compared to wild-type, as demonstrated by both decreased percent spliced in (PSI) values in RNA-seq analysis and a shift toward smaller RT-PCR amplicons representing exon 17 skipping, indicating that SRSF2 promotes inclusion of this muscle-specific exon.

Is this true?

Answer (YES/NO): YES